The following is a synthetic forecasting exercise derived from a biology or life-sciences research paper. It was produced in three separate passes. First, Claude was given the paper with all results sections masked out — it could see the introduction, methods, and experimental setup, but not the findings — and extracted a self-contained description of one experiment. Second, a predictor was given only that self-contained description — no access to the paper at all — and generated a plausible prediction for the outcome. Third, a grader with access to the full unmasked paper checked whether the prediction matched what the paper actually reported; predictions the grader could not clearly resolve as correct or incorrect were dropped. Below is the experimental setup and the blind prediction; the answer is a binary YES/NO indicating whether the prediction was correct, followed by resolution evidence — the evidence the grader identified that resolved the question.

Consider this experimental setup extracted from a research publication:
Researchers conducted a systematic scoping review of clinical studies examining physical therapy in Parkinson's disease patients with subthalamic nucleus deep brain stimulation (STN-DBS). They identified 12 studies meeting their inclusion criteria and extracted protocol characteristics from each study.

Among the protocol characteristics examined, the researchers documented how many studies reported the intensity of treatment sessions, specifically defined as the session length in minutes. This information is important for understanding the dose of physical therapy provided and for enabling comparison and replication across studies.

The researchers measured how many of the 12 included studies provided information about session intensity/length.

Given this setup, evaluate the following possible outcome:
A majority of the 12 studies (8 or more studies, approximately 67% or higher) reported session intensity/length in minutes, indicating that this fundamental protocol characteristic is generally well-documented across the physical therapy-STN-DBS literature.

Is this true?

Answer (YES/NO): NO